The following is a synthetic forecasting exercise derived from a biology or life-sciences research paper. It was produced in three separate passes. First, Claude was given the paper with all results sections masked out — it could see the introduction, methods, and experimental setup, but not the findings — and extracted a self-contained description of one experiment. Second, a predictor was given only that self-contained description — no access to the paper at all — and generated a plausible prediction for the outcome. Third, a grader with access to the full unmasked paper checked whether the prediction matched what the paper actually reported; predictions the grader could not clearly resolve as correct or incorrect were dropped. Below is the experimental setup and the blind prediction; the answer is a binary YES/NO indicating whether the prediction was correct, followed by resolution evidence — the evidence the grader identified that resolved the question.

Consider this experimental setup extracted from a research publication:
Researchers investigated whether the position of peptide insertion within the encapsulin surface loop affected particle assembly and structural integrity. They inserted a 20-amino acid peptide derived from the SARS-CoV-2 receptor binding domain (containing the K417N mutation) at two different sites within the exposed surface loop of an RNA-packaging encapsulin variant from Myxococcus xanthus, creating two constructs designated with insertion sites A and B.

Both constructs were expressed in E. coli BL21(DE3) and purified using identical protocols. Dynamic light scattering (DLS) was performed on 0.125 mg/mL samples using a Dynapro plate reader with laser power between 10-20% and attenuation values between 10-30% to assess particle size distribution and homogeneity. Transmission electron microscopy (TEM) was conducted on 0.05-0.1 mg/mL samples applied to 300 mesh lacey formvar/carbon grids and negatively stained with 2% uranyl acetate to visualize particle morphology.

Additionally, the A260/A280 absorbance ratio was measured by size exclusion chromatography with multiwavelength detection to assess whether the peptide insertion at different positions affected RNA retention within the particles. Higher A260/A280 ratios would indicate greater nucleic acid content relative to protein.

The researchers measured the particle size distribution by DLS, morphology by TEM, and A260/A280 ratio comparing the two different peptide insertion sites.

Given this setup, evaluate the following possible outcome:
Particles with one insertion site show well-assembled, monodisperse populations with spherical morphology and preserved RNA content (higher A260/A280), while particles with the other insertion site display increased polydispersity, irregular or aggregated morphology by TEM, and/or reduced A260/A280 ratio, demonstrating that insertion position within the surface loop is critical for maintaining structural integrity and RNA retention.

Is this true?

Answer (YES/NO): NO